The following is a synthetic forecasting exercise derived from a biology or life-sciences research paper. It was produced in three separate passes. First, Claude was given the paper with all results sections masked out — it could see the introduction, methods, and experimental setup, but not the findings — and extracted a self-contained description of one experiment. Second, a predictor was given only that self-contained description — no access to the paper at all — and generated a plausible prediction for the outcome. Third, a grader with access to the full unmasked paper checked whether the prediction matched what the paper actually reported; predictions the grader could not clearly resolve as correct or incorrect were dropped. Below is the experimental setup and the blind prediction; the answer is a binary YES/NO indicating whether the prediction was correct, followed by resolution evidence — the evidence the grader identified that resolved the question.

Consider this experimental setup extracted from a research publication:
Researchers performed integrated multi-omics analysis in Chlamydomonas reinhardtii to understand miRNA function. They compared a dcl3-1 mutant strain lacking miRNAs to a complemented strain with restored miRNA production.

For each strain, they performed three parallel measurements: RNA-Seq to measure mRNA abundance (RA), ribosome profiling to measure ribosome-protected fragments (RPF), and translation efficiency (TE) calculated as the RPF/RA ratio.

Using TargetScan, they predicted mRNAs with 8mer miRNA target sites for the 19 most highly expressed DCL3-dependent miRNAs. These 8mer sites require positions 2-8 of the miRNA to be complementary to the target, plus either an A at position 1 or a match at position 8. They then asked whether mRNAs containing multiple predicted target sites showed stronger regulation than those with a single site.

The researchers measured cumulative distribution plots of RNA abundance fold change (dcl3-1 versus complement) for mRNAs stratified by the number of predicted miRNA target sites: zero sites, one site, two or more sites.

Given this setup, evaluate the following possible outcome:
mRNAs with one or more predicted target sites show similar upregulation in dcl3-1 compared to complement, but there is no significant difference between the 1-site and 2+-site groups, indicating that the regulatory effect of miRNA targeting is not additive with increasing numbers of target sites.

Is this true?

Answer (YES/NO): NO